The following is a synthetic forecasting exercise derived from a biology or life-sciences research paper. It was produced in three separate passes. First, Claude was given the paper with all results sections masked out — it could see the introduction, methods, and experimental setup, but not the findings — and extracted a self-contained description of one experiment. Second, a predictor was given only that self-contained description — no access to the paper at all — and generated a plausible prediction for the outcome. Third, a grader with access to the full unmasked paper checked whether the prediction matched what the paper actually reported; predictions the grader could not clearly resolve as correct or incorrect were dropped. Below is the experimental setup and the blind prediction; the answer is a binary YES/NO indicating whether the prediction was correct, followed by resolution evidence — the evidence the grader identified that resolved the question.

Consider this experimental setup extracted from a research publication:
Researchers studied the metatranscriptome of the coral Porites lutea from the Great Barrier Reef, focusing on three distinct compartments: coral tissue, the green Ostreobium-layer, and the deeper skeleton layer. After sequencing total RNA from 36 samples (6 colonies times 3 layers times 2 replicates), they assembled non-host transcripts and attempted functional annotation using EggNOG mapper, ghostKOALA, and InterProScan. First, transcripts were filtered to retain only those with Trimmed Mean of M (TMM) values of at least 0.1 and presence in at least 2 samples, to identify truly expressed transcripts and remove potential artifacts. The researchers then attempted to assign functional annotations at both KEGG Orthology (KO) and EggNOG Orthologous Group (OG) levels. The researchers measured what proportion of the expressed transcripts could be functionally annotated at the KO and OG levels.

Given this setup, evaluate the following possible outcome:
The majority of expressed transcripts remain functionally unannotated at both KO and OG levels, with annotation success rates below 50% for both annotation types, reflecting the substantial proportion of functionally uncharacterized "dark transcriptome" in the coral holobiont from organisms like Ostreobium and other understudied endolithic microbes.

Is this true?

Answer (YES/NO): YES